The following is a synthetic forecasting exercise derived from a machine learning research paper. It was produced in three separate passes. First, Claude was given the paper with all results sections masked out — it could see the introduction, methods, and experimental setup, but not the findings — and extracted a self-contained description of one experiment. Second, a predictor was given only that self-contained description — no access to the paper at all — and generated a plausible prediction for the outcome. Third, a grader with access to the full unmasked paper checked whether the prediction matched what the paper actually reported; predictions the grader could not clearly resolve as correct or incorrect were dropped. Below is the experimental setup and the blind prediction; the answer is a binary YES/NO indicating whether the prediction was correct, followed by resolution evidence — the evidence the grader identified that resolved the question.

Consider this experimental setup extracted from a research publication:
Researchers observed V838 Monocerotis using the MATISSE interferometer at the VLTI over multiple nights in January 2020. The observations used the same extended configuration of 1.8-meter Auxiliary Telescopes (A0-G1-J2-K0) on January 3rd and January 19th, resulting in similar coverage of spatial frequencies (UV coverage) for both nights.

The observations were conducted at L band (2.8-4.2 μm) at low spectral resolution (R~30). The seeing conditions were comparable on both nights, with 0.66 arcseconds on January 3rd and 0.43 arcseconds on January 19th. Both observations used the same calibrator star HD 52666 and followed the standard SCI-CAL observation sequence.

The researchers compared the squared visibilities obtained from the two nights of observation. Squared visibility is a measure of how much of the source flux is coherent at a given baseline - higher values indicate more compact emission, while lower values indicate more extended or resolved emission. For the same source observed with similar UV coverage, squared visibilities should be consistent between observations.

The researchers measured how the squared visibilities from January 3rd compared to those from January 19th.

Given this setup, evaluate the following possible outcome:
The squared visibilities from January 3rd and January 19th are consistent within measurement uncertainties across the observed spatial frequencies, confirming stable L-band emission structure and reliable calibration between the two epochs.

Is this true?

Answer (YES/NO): NO